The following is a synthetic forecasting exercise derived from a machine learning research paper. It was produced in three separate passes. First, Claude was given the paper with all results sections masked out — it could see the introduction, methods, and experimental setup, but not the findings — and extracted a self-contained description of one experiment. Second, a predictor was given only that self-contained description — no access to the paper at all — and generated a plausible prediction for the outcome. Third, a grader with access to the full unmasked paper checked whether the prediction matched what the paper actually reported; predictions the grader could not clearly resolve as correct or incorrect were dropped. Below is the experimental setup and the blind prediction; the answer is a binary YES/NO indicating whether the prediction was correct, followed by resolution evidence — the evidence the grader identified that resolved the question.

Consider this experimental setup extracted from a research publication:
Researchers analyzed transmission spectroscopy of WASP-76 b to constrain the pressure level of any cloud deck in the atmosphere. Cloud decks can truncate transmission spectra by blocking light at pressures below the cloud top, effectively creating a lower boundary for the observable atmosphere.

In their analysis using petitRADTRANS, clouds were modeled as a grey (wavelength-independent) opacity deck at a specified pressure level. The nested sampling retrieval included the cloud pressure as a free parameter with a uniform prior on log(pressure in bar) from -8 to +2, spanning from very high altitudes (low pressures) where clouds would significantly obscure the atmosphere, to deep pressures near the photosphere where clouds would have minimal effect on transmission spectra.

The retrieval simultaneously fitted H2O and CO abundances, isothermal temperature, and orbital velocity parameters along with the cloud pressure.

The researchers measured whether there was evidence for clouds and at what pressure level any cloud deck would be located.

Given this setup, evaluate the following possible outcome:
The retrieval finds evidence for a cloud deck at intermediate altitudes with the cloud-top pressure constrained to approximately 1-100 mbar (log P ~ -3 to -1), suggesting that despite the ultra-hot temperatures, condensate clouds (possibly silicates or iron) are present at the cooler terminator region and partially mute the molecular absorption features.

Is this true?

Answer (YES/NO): NO